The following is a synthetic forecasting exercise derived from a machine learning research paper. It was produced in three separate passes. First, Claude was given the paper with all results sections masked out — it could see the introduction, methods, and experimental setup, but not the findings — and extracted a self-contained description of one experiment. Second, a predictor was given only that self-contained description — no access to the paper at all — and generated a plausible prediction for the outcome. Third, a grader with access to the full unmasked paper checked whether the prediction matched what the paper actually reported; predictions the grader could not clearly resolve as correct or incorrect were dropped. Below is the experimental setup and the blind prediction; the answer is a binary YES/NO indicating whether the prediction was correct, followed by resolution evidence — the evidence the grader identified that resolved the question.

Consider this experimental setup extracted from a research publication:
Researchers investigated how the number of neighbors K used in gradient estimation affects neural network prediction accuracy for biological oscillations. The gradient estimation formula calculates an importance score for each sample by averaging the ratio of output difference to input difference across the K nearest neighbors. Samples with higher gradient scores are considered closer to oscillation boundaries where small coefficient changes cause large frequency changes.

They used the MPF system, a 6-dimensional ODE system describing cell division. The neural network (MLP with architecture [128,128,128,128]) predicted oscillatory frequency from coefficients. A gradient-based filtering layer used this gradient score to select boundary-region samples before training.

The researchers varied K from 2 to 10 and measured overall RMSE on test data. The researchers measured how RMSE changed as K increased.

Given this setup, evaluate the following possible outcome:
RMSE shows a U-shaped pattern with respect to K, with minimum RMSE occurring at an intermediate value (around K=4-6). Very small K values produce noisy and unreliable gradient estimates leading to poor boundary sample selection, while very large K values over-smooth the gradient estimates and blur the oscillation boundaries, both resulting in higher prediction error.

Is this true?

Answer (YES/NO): NO